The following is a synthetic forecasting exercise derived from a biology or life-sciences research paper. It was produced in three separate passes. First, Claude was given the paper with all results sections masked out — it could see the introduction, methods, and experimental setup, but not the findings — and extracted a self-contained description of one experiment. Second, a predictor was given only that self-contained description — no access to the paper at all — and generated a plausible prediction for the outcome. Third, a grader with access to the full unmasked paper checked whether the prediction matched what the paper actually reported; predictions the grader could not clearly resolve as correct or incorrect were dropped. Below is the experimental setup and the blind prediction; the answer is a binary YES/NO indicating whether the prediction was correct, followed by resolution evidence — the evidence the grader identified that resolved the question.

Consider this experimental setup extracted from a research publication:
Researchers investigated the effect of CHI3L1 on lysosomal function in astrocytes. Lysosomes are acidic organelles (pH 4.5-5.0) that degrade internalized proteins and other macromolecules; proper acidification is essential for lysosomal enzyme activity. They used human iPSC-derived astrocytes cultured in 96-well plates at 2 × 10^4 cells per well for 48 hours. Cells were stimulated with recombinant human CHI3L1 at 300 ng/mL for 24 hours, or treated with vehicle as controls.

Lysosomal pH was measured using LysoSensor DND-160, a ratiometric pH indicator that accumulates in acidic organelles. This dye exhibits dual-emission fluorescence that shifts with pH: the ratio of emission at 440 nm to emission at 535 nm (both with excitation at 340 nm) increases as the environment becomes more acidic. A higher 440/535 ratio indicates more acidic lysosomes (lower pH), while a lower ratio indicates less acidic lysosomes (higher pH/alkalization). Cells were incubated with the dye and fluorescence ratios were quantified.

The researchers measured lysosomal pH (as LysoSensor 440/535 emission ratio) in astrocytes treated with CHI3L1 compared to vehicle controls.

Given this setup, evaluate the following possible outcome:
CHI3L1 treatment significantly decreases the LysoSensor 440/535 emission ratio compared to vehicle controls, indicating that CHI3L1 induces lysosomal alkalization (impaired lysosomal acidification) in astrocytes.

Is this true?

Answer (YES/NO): NO